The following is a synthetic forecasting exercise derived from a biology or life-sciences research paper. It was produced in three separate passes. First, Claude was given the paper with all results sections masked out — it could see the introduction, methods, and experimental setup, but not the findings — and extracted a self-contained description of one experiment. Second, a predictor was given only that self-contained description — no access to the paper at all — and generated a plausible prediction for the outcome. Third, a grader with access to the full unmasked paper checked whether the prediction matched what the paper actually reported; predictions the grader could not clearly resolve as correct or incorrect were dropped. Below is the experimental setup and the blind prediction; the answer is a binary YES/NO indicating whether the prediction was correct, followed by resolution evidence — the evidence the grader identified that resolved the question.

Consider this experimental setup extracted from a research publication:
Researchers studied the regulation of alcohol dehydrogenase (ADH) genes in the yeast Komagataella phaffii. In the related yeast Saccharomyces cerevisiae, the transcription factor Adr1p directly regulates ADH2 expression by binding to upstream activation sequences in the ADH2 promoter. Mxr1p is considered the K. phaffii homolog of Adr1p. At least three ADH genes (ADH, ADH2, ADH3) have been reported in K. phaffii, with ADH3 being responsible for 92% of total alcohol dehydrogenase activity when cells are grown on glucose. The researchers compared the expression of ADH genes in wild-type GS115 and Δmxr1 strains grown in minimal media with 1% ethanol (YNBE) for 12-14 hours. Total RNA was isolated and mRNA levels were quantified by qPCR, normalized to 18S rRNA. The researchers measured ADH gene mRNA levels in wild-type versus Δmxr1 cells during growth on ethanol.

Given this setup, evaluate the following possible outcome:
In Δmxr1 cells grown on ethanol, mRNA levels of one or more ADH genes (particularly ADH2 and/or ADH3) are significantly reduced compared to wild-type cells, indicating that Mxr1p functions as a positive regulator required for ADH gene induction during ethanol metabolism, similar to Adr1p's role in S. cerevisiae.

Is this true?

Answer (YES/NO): NO